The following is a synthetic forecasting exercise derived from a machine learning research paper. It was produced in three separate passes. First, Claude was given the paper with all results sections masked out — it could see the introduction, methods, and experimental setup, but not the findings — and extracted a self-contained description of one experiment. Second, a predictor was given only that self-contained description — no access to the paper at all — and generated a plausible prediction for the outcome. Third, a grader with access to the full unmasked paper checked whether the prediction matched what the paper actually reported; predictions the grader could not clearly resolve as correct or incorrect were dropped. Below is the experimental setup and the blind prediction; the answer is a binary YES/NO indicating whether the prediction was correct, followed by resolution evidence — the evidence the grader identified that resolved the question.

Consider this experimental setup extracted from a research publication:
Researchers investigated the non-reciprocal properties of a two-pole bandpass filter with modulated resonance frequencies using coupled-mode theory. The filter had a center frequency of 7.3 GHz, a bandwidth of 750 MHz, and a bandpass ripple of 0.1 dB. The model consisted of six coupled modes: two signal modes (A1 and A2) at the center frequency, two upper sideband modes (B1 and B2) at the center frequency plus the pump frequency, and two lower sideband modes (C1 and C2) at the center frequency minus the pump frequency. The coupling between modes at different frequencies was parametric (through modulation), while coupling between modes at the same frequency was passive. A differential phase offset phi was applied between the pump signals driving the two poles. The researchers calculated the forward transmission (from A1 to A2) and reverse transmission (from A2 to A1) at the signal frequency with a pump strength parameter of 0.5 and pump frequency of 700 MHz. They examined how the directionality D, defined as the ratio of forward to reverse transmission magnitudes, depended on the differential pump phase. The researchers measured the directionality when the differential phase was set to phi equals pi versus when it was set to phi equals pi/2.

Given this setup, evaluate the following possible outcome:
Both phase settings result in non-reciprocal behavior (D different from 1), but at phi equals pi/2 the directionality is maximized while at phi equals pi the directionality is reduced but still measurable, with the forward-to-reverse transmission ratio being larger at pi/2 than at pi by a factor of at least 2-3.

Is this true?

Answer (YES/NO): NO